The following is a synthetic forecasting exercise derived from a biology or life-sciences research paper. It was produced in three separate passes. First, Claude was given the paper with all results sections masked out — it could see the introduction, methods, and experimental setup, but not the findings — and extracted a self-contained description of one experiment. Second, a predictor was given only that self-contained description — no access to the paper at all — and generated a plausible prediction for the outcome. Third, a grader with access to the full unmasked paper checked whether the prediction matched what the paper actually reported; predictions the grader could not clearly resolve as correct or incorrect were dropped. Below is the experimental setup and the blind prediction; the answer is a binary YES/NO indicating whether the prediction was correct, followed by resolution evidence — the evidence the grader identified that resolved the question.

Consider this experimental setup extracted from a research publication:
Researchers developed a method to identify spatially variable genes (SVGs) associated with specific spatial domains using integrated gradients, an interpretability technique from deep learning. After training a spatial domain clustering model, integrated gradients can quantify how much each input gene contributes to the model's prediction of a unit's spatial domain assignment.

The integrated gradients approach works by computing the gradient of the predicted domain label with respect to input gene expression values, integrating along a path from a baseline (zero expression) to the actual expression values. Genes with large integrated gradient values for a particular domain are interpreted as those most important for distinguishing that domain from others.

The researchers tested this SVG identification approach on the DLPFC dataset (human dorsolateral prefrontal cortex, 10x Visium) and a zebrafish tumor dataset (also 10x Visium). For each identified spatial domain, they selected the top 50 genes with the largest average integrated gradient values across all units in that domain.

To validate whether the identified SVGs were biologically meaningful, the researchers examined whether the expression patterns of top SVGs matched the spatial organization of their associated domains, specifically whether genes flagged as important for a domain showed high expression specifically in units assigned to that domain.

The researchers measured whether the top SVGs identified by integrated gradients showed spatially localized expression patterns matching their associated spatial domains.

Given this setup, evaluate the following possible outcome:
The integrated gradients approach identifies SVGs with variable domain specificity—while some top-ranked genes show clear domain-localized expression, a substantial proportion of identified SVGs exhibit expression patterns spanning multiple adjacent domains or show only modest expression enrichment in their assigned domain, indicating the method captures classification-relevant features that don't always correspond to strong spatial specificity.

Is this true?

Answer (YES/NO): NO